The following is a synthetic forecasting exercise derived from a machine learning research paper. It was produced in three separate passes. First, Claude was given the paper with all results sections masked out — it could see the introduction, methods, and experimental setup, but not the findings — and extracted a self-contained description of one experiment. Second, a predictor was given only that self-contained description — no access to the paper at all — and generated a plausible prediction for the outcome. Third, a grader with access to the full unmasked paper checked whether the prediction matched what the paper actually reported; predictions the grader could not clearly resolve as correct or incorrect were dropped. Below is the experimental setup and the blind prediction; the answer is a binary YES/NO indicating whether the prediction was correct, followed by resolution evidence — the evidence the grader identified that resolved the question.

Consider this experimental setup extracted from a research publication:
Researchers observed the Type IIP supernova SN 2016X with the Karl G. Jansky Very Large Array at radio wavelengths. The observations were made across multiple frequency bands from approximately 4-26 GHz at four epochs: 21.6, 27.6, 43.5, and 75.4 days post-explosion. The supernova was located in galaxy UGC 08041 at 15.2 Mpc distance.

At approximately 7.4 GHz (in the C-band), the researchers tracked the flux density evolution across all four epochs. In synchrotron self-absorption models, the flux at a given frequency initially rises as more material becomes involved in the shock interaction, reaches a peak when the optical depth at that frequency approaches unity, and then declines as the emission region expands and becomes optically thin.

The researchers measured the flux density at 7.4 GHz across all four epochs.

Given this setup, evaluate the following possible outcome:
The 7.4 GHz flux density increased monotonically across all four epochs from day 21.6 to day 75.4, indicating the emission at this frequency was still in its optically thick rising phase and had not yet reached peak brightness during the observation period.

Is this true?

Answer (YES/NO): NO